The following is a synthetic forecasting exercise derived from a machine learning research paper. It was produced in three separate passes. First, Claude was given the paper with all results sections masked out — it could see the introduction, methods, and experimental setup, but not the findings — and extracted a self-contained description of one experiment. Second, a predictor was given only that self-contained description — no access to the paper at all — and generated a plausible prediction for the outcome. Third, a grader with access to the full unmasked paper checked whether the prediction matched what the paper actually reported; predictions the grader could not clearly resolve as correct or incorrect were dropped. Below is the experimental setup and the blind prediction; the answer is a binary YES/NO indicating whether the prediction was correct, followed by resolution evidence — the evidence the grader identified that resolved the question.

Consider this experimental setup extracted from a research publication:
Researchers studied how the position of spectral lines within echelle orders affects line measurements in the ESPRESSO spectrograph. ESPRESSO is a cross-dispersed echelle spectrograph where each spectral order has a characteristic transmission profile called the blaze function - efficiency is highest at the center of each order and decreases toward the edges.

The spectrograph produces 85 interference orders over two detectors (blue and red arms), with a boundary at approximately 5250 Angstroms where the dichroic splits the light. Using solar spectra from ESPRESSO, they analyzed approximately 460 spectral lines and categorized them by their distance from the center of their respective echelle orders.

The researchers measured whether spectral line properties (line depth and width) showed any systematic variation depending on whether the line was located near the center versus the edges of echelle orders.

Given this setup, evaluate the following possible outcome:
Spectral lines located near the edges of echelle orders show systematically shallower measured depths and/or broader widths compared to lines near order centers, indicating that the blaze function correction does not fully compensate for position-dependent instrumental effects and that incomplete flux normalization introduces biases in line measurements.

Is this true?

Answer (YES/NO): NO